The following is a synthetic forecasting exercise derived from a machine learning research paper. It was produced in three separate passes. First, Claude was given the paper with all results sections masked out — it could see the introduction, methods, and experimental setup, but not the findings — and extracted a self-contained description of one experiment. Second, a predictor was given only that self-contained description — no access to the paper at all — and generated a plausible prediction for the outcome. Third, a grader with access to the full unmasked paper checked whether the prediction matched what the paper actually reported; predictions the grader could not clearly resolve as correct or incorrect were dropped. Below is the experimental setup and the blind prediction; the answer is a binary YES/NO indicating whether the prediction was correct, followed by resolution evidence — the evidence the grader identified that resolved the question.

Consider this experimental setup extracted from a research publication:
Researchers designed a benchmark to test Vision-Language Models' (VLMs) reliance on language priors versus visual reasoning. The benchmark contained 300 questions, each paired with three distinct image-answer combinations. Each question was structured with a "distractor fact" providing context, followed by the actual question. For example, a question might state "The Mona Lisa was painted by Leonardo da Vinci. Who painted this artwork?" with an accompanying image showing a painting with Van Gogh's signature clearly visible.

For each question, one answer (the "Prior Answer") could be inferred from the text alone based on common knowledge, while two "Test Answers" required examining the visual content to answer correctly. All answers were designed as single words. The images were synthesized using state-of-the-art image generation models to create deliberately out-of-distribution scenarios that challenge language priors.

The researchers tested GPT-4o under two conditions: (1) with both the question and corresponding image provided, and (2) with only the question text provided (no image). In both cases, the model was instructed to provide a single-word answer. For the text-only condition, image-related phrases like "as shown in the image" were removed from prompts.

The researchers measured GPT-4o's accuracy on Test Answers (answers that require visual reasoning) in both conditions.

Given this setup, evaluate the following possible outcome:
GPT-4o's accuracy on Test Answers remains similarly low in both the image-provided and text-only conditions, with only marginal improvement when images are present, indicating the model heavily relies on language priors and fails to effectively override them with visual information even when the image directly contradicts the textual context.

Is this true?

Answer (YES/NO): NO